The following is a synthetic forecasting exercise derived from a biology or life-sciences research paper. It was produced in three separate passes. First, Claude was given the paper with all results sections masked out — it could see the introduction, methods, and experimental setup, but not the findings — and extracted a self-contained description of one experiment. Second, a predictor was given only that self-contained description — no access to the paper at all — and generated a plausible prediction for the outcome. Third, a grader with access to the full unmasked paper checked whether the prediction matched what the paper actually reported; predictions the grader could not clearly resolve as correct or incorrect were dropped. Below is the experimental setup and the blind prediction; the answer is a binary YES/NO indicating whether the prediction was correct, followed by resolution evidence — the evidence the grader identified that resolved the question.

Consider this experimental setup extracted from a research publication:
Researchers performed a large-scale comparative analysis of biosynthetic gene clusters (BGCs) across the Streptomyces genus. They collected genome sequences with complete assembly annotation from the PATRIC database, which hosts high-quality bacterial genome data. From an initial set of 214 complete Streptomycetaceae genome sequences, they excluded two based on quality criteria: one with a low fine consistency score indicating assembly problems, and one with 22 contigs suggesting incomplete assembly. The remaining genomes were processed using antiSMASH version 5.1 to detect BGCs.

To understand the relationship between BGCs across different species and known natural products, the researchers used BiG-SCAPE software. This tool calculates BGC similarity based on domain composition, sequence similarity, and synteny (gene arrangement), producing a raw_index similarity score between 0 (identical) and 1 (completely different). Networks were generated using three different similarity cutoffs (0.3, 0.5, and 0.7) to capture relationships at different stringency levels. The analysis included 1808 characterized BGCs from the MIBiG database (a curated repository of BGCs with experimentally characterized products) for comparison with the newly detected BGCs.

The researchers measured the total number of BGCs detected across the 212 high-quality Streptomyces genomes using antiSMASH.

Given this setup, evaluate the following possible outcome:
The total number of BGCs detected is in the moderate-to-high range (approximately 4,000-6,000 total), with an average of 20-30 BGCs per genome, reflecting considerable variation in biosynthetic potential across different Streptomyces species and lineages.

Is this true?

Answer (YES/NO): NO